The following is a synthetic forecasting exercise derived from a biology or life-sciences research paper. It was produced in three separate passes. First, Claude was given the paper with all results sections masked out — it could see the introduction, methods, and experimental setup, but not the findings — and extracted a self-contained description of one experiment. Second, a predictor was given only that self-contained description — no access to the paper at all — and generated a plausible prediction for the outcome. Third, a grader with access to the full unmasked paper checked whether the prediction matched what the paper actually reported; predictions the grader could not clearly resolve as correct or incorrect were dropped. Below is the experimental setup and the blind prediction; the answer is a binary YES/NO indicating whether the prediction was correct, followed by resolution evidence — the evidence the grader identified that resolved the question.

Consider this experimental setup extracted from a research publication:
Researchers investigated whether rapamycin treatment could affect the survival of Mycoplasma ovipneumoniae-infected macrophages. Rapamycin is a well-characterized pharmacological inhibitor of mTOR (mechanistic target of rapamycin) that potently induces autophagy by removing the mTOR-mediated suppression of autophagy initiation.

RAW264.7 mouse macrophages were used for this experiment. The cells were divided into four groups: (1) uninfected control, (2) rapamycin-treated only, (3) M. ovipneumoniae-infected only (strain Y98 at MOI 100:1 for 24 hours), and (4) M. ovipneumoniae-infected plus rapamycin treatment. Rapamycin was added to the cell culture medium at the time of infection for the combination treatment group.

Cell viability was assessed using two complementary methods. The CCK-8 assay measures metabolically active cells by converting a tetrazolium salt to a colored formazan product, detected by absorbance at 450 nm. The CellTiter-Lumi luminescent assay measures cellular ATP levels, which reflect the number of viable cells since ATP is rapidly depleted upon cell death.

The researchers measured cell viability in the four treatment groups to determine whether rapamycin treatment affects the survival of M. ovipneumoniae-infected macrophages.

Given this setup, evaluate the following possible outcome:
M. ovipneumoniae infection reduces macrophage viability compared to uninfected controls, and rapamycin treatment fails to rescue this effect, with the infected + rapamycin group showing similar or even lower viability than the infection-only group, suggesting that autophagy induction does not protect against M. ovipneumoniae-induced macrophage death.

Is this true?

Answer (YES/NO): NO